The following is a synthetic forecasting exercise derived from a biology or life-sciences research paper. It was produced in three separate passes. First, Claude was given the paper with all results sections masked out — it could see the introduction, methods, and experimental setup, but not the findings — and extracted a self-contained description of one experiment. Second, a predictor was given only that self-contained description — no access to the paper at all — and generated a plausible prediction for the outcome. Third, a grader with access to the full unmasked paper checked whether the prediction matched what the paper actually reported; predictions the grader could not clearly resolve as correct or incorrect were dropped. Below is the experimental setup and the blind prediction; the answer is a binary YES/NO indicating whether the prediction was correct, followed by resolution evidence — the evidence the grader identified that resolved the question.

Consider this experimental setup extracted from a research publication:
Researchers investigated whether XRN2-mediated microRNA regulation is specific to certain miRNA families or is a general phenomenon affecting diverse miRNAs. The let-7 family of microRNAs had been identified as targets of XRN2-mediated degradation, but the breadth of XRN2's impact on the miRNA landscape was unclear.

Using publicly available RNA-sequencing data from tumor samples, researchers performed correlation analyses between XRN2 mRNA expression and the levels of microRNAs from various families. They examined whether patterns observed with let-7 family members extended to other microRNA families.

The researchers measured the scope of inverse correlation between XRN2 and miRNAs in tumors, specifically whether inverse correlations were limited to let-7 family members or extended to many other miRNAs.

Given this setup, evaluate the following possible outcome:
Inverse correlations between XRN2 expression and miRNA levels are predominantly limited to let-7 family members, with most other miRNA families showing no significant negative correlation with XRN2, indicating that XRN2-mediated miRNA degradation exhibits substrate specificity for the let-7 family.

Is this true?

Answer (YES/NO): NO